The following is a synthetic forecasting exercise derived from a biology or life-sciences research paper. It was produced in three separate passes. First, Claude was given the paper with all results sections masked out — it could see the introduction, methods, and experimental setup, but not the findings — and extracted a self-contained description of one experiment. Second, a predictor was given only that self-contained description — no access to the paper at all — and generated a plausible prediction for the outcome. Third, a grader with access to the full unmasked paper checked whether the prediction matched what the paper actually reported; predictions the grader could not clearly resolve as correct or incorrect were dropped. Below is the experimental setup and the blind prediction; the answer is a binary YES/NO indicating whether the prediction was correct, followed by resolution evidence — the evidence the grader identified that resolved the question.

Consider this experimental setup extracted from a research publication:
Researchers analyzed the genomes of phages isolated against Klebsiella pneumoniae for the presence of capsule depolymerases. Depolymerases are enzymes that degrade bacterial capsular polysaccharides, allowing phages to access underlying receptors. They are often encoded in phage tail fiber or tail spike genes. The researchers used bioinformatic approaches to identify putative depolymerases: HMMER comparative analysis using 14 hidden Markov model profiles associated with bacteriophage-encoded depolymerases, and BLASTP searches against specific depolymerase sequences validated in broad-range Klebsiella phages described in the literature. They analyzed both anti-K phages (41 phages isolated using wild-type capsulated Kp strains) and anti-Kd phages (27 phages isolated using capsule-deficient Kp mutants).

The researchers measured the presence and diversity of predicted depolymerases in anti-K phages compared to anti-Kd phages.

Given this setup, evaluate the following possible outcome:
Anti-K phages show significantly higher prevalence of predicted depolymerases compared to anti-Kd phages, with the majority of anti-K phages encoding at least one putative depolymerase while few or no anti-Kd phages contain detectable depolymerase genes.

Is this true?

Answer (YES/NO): NO